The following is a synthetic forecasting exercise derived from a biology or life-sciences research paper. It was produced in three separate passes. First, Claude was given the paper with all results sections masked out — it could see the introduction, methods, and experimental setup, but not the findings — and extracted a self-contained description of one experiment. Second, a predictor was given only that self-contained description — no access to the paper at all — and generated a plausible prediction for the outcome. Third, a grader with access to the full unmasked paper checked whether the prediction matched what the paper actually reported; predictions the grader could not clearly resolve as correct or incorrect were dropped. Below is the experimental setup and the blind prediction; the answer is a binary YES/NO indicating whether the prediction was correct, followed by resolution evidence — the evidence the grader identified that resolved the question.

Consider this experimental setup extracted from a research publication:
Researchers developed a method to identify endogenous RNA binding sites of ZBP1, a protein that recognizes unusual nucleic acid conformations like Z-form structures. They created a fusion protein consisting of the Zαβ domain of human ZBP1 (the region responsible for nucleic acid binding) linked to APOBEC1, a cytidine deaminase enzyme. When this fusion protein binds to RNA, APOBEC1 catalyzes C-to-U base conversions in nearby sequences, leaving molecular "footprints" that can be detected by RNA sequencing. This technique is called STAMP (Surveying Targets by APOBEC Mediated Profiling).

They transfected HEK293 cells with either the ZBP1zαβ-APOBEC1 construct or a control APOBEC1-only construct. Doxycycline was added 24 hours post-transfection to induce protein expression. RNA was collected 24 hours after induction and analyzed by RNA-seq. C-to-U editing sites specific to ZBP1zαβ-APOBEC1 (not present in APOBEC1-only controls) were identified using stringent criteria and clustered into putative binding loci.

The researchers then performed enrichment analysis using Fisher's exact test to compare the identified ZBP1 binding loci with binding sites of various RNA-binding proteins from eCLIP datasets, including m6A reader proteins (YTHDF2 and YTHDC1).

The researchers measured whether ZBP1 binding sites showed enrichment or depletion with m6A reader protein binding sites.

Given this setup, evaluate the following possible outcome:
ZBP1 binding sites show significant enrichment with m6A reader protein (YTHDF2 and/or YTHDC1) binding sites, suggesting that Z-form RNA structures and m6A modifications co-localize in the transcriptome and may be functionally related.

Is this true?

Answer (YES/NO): YES